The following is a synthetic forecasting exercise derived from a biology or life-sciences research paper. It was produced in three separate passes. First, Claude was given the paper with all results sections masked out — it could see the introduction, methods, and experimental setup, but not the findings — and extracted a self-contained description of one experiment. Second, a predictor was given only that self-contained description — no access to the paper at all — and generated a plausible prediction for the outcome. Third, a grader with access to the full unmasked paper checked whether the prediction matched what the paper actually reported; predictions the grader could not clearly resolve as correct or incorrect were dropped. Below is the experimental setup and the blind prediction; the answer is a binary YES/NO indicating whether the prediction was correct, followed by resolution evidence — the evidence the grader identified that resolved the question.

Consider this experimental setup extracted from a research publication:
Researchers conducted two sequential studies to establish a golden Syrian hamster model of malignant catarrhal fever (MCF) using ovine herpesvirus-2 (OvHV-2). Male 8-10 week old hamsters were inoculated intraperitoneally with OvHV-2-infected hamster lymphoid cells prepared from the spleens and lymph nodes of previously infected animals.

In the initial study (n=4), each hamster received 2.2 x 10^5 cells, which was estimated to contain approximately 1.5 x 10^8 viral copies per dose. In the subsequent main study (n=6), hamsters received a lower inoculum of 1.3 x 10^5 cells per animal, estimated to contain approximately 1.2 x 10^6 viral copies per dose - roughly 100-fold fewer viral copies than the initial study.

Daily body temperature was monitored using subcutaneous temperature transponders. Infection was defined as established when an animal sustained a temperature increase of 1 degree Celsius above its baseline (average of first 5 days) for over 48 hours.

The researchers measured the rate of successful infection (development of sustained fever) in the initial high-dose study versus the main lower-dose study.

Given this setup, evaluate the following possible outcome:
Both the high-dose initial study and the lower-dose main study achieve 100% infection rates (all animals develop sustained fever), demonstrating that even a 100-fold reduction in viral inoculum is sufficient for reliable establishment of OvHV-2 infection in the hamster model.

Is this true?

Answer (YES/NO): YES